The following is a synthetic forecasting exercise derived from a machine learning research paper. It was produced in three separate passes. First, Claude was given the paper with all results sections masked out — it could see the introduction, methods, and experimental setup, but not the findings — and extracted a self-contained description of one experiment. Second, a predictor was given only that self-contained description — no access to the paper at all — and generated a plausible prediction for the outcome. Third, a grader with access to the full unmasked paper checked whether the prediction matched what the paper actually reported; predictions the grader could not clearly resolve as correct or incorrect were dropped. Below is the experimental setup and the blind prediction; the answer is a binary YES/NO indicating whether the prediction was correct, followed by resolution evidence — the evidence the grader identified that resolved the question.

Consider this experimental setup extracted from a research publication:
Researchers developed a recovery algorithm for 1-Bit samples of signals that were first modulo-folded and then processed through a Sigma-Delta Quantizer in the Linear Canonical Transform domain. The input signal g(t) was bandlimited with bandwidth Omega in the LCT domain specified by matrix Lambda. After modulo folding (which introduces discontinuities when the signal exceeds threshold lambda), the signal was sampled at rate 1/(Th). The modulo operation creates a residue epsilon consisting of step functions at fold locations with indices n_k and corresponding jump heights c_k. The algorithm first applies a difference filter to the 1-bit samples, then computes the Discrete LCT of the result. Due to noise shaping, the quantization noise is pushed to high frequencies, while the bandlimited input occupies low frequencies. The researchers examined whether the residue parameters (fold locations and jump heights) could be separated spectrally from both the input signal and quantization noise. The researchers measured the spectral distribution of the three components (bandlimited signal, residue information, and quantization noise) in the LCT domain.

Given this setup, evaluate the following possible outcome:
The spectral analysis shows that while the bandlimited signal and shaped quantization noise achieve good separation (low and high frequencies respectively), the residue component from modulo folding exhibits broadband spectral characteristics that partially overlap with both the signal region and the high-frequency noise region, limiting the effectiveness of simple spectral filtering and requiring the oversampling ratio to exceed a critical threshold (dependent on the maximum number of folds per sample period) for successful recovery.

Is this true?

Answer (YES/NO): NO